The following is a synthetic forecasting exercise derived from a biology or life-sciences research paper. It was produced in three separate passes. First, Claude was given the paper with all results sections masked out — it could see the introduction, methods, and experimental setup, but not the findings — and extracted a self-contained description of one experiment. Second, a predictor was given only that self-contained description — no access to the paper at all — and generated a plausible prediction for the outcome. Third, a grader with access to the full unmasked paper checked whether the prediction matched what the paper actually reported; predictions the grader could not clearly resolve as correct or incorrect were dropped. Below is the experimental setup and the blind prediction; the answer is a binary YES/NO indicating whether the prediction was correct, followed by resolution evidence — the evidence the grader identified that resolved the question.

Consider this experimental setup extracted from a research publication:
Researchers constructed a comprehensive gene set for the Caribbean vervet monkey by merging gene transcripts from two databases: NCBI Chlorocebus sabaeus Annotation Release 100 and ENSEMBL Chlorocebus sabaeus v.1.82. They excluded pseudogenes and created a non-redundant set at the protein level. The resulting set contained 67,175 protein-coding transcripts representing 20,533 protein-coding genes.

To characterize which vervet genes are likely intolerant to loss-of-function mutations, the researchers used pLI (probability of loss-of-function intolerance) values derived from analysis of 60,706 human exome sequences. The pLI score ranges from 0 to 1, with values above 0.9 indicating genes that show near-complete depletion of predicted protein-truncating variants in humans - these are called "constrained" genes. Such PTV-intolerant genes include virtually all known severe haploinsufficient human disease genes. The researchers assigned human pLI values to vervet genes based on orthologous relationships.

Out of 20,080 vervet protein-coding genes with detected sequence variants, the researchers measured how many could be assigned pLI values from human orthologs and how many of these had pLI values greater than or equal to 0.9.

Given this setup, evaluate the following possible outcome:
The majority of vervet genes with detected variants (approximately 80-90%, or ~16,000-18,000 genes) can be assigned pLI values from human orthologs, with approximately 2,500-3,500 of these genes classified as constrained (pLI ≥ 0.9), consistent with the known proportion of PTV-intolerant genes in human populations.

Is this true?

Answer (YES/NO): NO